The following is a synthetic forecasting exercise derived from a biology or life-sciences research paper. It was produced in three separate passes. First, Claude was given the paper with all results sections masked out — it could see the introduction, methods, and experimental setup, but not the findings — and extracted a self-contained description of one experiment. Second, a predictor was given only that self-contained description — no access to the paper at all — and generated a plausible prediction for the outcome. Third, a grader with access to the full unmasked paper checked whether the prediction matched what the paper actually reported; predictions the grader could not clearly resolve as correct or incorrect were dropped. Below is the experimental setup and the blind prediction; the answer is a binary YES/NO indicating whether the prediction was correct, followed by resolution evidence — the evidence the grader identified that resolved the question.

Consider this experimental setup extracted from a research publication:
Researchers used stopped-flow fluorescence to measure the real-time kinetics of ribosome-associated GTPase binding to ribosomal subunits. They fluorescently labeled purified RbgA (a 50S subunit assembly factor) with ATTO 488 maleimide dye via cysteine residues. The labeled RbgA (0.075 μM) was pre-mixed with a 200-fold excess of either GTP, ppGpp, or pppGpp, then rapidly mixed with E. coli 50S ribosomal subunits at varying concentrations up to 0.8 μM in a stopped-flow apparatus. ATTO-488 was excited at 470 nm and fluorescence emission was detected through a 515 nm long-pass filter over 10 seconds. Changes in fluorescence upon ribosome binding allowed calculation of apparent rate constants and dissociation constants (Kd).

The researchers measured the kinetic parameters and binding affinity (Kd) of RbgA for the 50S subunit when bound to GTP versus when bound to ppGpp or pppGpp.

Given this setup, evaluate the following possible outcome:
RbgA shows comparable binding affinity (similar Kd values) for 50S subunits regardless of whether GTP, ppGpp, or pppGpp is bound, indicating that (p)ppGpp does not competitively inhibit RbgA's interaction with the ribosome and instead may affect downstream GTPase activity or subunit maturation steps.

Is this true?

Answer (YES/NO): NO